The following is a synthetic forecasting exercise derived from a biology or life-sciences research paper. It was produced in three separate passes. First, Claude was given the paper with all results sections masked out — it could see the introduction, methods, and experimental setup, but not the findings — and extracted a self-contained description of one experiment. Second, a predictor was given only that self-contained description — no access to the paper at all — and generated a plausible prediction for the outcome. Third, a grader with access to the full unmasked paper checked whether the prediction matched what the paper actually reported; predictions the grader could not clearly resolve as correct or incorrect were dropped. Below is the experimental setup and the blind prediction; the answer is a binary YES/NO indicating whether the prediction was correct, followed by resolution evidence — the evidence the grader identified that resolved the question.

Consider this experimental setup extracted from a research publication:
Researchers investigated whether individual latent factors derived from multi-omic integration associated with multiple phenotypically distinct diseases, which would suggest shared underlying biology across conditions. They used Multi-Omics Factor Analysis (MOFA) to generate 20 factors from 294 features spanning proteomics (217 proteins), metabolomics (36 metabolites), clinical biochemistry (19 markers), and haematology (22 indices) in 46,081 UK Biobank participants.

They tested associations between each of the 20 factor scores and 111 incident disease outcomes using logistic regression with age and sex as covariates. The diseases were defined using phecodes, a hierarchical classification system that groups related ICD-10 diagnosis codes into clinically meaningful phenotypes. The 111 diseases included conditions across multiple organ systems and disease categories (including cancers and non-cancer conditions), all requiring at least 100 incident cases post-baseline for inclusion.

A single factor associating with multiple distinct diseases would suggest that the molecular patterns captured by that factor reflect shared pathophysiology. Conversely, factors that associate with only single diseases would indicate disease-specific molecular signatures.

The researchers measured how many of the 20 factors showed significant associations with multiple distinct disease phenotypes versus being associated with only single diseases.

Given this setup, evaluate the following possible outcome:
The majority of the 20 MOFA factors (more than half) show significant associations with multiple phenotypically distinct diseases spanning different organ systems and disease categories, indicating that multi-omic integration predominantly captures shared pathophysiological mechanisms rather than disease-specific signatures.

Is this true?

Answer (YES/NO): YES